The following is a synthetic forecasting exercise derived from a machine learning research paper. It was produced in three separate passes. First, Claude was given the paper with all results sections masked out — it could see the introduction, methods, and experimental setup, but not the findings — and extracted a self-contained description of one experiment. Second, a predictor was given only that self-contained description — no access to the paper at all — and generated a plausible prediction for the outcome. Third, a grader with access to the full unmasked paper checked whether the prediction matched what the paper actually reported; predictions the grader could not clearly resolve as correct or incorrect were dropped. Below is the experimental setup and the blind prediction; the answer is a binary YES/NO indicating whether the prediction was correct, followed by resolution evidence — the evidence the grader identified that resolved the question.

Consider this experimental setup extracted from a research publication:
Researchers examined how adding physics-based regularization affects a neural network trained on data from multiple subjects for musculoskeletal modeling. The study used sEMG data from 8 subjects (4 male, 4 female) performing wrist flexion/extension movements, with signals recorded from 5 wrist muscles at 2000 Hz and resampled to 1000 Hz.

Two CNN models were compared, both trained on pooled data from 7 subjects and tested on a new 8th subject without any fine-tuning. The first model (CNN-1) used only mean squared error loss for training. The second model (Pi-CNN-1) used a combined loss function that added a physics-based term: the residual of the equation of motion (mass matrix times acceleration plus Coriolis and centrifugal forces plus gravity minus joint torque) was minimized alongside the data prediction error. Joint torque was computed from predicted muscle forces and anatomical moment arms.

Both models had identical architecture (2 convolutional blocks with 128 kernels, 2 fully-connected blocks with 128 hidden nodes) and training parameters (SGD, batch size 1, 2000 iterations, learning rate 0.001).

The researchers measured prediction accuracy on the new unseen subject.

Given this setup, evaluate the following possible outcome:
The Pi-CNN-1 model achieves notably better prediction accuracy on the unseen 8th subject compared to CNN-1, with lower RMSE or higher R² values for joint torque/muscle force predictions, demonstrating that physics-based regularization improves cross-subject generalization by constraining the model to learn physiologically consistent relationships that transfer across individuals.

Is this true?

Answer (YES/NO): NO